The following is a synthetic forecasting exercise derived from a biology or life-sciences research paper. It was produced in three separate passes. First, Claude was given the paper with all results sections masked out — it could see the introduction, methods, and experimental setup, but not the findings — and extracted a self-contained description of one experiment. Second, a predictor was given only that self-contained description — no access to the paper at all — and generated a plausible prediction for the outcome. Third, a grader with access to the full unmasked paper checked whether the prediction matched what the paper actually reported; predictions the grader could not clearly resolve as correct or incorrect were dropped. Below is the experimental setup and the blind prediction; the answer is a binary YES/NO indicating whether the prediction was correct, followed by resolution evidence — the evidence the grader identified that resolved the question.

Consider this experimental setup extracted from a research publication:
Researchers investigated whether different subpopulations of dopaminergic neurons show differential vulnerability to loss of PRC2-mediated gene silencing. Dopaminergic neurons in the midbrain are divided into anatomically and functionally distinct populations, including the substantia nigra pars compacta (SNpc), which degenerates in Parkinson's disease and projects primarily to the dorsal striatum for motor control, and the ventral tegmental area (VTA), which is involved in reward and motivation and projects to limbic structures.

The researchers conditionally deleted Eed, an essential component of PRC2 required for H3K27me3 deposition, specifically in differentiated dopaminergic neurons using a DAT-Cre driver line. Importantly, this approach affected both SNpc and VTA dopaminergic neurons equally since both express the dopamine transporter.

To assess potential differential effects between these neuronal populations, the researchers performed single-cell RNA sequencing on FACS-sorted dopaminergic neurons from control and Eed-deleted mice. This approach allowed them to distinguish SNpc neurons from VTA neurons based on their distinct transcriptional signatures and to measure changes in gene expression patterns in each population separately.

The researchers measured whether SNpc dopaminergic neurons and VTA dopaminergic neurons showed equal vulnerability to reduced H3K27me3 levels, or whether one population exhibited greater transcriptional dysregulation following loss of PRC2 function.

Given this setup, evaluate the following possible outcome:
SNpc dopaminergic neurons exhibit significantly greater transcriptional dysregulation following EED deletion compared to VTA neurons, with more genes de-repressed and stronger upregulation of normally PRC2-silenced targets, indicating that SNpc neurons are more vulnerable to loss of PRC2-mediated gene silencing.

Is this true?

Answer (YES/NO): YES